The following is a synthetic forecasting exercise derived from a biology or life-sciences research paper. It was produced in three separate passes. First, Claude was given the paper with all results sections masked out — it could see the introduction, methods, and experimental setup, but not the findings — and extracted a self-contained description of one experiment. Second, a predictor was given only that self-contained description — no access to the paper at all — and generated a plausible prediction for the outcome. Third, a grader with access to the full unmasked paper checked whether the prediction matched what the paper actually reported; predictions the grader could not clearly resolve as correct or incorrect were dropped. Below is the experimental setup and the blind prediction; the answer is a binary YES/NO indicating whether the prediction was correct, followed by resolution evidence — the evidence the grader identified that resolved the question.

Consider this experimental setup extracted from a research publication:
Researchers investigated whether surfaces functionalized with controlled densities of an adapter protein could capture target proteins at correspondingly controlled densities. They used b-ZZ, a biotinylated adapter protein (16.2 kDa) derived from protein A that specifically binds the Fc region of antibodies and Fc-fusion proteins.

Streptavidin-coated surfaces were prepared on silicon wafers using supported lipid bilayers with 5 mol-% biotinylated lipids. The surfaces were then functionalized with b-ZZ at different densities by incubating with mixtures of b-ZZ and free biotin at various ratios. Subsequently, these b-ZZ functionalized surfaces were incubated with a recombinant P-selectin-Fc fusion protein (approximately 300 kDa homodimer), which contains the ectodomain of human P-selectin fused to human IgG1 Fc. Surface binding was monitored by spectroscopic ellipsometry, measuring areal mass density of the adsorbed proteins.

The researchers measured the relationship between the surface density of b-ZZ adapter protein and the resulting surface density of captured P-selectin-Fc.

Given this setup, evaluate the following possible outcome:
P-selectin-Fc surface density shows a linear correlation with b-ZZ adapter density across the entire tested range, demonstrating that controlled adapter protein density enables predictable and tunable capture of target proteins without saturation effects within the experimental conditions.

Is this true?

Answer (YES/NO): NO